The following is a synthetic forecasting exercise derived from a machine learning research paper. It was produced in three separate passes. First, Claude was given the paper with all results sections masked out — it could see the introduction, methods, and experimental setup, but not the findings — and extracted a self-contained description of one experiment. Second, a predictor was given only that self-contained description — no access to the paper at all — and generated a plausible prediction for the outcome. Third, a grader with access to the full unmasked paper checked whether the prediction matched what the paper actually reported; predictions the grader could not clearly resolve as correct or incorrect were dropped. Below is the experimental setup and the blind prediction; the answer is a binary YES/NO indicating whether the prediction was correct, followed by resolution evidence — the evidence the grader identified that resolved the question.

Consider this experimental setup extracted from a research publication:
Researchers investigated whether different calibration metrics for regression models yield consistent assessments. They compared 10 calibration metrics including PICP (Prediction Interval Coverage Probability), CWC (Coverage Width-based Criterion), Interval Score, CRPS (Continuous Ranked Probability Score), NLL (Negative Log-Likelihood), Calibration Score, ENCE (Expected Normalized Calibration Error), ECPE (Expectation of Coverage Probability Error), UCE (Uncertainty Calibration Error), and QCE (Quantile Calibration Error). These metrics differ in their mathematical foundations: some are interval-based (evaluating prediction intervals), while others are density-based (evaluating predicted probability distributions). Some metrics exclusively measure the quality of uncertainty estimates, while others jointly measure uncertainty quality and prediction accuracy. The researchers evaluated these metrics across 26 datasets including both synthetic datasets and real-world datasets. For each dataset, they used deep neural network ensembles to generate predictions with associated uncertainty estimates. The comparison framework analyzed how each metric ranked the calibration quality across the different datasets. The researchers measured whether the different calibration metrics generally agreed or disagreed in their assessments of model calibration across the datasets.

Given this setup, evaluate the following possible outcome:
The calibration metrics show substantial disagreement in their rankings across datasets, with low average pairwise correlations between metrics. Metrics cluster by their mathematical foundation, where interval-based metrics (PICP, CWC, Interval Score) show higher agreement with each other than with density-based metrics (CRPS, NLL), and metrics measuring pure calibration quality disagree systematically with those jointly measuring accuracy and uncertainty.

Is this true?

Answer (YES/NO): NO